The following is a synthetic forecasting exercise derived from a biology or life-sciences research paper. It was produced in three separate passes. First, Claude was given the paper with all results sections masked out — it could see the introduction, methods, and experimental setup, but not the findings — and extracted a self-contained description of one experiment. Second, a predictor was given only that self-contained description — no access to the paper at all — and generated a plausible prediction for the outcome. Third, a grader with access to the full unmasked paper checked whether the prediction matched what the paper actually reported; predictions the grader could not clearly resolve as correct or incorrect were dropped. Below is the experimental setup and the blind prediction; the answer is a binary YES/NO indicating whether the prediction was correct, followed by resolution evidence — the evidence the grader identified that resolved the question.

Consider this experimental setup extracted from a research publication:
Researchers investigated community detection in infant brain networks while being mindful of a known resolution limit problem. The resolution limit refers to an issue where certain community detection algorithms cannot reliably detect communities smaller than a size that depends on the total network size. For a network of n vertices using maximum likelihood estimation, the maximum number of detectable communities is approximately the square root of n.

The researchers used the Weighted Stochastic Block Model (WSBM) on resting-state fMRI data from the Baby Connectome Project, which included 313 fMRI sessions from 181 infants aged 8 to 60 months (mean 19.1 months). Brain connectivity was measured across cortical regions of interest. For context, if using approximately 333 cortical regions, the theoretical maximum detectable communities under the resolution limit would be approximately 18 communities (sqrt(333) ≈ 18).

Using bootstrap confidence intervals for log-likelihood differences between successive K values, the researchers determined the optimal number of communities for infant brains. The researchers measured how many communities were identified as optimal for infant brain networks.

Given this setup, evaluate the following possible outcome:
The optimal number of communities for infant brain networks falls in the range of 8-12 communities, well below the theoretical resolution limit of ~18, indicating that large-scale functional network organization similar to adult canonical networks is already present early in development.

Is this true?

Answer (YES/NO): NO